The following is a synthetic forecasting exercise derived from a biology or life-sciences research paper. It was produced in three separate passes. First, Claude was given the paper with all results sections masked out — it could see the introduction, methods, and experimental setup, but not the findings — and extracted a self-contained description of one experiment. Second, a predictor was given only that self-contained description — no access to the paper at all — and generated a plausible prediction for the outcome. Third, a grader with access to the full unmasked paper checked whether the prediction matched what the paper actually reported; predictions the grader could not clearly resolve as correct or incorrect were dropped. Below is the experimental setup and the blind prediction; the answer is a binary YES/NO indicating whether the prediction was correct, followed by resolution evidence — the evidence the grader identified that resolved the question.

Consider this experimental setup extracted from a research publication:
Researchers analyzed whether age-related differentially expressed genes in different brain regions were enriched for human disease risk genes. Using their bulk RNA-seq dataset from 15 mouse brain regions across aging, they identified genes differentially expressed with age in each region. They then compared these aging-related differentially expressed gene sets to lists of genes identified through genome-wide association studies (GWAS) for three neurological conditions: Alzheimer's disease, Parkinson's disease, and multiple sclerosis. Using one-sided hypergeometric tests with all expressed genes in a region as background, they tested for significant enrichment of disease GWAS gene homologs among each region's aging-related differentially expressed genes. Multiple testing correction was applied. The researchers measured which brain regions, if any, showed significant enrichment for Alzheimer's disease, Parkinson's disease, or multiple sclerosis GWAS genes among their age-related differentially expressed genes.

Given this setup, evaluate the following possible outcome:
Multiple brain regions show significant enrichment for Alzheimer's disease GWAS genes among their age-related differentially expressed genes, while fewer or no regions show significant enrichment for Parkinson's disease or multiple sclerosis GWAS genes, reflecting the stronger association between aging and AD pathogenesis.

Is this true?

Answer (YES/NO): NO